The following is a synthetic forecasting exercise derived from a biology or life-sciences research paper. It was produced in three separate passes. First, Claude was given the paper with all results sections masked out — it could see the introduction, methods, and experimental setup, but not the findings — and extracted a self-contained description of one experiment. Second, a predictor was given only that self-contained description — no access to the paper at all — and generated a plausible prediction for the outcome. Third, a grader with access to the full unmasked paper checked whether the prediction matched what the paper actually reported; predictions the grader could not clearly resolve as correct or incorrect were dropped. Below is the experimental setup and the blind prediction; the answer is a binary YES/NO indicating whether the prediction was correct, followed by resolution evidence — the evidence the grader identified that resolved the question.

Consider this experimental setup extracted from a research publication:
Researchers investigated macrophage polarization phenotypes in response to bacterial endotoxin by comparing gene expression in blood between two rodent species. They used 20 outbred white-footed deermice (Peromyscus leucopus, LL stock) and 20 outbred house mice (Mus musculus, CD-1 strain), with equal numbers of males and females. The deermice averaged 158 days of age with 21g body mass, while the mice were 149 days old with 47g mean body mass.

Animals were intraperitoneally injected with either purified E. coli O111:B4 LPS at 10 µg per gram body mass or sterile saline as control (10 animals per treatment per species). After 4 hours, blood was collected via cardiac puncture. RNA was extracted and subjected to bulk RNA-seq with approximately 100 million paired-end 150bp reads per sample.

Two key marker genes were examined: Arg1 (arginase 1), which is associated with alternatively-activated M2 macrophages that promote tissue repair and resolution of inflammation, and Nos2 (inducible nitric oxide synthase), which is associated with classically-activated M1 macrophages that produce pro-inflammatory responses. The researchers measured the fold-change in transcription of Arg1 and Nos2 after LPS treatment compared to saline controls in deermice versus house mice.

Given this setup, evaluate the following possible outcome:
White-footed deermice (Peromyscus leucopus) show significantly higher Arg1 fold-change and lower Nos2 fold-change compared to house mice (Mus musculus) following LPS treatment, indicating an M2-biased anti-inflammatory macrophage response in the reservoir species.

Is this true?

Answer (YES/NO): YES